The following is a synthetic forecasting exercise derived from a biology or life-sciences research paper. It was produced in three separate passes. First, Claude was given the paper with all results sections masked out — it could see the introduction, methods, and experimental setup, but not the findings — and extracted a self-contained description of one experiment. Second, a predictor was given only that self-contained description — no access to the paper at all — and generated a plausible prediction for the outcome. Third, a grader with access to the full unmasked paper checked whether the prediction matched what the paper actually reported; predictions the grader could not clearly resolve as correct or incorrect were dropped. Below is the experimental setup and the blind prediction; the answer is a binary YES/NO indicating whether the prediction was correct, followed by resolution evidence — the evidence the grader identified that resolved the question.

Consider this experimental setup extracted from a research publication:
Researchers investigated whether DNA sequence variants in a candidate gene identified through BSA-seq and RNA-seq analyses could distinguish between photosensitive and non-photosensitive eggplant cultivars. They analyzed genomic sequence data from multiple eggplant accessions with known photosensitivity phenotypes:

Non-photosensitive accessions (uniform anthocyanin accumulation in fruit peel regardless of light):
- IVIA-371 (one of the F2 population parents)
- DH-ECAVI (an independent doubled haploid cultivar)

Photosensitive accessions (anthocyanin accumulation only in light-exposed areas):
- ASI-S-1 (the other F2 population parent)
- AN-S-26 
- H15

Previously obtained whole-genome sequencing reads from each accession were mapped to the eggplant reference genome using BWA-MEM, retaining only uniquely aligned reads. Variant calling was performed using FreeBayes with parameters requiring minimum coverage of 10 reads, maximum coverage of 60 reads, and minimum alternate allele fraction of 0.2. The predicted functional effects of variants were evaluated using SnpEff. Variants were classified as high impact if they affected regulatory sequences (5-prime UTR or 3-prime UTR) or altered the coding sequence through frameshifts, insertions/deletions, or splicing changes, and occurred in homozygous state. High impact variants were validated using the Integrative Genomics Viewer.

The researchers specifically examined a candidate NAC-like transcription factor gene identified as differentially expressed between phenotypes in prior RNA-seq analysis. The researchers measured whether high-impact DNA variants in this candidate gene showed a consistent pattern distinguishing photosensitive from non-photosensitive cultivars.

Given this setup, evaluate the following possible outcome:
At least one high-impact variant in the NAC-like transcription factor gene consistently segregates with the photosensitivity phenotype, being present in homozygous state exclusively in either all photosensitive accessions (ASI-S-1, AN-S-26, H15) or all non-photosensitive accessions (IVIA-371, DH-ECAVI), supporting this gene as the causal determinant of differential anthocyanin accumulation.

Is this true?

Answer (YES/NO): NO